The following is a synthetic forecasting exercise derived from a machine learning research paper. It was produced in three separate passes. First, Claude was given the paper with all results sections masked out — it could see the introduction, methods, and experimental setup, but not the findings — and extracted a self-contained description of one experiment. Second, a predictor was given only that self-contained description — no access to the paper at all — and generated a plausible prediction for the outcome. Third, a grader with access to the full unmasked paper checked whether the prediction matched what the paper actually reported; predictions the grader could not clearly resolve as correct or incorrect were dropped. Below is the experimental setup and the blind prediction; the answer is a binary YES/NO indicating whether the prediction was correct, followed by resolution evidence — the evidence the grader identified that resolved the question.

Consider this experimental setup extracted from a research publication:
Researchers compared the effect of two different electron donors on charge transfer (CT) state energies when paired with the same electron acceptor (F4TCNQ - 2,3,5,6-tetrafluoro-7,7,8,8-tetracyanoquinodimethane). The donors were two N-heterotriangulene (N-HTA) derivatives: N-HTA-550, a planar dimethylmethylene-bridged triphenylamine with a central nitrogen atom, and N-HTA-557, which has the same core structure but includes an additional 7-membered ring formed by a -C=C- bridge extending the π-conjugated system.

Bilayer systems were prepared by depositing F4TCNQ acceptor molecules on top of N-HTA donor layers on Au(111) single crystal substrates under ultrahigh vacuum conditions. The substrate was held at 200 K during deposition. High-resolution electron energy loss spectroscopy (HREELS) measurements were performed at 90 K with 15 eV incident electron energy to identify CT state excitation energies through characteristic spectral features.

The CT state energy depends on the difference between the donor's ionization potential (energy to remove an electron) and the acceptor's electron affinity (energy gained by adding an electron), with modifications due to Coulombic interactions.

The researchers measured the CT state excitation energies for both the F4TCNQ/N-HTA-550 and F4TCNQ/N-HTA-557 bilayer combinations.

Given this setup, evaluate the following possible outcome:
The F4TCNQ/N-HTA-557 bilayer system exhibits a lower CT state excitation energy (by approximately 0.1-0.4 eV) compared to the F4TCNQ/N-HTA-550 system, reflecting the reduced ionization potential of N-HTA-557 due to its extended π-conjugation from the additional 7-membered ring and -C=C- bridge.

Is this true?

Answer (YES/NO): NO